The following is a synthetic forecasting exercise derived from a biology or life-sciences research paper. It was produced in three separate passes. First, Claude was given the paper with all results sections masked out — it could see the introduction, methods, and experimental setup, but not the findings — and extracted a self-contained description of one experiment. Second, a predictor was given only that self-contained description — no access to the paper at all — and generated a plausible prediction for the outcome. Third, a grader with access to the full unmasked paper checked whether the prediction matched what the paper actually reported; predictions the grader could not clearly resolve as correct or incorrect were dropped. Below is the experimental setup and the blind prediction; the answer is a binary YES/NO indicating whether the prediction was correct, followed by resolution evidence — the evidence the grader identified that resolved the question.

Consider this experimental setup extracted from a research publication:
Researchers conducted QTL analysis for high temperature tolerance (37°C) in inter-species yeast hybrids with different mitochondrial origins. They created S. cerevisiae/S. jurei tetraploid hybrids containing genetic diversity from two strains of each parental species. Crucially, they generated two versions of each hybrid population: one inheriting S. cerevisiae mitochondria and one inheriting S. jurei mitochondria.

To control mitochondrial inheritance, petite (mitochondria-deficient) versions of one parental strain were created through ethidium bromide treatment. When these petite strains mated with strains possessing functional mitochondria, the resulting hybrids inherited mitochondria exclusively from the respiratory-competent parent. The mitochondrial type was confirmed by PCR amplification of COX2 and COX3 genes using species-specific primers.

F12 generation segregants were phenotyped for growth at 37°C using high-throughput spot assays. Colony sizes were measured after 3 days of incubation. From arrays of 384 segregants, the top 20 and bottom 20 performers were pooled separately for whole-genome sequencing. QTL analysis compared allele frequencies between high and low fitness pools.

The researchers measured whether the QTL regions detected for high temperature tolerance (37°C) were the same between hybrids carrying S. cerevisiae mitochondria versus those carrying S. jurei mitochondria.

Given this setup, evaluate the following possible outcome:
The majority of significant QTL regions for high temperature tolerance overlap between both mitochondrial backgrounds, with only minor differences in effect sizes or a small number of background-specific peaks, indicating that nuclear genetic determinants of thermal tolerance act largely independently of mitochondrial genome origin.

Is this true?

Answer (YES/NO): NO